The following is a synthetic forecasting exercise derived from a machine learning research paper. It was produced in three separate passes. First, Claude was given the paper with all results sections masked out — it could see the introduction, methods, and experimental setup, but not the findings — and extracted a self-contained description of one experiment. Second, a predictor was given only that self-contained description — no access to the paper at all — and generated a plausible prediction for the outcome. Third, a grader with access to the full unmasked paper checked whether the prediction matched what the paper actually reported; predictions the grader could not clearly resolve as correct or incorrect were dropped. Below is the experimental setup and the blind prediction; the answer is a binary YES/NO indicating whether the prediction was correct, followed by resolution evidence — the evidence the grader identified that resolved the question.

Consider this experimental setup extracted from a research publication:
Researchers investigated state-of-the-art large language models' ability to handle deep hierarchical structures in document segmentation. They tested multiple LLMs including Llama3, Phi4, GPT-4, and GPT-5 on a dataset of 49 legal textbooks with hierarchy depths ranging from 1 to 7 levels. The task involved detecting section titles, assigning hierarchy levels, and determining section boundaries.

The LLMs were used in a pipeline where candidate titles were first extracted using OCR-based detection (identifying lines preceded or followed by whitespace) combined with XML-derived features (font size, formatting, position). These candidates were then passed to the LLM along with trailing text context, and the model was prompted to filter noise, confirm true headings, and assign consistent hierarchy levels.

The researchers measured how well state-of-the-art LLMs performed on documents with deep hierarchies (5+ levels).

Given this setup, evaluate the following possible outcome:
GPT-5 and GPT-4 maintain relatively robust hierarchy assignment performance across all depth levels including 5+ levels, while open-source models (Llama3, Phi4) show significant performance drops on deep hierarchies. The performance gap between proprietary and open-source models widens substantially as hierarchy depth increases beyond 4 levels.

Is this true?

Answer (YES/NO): NO